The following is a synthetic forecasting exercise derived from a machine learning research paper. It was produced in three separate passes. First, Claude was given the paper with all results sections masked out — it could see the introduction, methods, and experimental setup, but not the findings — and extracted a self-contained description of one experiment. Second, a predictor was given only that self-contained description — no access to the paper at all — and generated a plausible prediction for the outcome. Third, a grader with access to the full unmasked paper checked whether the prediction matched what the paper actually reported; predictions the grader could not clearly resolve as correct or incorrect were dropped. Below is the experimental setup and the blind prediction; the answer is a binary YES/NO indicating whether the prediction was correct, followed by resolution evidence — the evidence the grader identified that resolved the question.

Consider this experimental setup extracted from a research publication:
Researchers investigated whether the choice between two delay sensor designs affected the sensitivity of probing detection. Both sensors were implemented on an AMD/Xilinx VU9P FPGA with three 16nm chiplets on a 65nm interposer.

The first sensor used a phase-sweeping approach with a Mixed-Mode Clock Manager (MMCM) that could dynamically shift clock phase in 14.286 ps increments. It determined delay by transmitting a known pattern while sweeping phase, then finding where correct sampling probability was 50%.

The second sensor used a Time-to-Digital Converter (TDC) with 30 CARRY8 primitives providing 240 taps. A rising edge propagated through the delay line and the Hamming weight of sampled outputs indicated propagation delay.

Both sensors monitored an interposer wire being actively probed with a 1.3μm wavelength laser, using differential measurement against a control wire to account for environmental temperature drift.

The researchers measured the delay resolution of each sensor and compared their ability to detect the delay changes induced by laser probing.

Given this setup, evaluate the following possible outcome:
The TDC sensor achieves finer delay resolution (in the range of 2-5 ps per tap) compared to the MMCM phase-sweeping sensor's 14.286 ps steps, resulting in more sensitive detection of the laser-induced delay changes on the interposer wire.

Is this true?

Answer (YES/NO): NO